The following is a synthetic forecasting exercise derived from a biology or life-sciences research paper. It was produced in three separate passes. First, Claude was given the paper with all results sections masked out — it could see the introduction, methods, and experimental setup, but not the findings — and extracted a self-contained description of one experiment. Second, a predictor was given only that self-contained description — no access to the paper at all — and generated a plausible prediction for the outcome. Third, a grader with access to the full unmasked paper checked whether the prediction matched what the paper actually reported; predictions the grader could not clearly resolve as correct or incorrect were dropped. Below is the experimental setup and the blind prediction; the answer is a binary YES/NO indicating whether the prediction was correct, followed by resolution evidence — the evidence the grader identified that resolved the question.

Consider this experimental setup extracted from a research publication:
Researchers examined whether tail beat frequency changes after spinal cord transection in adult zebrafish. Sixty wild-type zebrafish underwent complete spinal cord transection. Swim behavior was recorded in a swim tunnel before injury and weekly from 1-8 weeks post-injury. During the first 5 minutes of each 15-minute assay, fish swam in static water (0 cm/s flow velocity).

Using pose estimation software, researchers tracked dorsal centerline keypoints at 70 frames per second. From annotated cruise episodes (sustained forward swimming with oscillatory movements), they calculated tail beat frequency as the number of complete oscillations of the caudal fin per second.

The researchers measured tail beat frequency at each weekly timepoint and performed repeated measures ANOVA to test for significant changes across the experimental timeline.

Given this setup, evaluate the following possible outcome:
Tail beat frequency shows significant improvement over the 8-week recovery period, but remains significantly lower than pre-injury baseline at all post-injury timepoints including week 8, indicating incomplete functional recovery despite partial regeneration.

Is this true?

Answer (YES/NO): NO